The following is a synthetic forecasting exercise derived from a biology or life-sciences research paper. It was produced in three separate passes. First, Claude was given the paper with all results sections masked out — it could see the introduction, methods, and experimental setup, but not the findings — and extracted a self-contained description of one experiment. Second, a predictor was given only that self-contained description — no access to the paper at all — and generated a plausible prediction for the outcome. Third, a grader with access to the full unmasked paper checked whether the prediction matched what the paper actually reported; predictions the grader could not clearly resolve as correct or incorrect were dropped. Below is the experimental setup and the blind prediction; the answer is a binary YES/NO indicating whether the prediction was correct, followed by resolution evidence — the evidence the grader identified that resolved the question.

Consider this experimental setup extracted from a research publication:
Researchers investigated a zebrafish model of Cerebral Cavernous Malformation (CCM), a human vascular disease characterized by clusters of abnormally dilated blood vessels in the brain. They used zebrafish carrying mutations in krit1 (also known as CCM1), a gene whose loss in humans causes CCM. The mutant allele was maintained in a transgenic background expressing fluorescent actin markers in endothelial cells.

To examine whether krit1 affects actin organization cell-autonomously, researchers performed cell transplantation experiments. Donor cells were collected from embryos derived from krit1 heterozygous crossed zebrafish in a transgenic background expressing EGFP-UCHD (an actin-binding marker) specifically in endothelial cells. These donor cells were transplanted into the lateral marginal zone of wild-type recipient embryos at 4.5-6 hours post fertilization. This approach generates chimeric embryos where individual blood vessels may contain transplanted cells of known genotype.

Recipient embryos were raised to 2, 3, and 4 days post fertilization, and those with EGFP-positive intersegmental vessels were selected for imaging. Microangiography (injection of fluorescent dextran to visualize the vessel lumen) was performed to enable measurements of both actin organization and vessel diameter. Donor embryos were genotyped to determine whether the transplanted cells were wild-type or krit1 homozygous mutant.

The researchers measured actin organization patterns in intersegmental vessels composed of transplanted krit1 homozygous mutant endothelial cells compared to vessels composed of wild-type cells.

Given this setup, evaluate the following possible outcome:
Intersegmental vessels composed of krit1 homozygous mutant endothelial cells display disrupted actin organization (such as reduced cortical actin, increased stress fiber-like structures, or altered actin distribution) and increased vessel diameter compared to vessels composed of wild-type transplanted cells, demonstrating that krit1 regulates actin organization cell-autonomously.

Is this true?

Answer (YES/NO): YES